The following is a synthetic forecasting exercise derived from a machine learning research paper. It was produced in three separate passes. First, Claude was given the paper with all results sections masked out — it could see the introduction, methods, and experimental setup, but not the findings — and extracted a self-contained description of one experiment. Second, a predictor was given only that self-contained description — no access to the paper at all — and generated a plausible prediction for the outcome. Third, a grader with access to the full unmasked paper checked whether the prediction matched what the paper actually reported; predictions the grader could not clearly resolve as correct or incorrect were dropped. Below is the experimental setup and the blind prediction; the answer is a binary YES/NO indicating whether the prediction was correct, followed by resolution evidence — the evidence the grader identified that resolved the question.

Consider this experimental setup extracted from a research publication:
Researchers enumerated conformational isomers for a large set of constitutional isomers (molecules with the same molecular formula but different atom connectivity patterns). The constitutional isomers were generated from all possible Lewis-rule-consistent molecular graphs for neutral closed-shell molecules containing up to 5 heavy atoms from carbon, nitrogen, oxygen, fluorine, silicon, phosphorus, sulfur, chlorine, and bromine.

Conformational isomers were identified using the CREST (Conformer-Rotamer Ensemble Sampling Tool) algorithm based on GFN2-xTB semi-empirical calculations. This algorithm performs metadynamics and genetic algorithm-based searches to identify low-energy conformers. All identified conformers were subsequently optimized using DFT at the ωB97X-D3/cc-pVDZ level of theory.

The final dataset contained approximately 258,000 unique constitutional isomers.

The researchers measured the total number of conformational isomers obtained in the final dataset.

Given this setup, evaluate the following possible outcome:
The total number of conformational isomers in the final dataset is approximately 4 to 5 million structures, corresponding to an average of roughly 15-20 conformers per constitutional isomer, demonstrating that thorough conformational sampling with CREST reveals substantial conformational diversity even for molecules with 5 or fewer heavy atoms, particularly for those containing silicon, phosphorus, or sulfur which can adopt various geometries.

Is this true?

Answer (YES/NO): NO